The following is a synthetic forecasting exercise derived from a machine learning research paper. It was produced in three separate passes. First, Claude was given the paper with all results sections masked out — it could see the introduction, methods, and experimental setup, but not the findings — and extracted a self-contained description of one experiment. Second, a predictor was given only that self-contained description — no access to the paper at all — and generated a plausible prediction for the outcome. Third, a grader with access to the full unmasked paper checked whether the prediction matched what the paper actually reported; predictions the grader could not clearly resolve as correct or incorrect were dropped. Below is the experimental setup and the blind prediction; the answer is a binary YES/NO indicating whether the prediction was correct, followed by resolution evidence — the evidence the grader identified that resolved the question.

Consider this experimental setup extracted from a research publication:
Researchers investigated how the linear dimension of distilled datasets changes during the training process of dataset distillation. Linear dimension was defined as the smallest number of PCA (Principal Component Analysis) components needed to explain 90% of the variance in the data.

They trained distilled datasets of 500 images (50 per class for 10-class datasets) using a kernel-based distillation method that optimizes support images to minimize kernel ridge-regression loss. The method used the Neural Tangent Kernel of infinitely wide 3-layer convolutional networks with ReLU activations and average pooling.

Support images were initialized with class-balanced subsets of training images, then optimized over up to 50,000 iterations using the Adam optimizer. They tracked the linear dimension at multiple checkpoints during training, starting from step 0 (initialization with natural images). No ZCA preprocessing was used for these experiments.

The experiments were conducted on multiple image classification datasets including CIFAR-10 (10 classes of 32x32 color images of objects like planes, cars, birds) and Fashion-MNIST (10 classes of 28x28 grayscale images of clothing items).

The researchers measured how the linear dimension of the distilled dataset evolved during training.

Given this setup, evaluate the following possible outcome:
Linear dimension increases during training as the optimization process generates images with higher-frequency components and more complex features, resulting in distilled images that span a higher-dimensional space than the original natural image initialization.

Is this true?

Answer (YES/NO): NO